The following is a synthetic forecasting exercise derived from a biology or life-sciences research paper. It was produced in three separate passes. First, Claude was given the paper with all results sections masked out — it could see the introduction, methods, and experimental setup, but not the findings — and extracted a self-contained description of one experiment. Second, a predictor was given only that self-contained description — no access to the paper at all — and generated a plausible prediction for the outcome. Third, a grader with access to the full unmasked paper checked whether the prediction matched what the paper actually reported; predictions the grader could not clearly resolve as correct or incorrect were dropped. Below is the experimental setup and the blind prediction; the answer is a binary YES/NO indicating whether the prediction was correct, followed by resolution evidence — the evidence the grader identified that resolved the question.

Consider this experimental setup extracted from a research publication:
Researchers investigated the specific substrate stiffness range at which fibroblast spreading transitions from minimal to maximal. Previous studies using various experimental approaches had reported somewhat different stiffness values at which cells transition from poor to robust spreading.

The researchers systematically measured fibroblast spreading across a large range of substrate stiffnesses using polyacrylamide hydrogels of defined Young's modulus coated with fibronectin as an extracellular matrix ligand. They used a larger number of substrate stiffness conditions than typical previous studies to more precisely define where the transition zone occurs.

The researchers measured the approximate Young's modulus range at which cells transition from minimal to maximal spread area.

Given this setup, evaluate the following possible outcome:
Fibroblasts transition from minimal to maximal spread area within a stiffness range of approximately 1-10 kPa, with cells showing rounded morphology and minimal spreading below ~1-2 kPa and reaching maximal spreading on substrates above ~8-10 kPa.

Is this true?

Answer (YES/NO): NO